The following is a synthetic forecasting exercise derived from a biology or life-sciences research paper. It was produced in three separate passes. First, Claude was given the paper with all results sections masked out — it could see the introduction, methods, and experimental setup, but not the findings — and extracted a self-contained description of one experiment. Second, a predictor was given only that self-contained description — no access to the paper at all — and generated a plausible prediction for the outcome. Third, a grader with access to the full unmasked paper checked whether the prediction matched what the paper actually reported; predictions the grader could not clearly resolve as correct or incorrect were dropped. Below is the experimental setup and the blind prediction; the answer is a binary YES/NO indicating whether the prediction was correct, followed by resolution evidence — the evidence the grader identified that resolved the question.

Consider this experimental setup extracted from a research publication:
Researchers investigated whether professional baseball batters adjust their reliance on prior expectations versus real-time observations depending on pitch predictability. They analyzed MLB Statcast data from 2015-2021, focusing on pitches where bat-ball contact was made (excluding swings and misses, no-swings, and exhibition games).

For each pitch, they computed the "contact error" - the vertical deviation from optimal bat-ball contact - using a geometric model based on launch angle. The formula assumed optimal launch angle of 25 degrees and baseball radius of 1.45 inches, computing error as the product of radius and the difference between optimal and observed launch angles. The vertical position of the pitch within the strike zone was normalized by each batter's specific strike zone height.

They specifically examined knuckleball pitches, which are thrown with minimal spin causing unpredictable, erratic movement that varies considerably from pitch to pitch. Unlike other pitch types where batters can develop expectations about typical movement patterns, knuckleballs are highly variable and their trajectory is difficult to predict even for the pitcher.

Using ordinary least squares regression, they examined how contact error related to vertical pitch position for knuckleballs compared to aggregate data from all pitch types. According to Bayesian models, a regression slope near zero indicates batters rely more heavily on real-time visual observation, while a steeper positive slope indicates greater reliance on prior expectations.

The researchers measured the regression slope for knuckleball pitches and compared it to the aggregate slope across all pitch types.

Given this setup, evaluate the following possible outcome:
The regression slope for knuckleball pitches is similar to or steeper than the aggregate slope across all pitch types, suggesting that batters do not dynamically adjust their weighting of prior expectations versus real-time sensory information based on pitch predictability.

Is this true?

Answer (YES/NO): NO